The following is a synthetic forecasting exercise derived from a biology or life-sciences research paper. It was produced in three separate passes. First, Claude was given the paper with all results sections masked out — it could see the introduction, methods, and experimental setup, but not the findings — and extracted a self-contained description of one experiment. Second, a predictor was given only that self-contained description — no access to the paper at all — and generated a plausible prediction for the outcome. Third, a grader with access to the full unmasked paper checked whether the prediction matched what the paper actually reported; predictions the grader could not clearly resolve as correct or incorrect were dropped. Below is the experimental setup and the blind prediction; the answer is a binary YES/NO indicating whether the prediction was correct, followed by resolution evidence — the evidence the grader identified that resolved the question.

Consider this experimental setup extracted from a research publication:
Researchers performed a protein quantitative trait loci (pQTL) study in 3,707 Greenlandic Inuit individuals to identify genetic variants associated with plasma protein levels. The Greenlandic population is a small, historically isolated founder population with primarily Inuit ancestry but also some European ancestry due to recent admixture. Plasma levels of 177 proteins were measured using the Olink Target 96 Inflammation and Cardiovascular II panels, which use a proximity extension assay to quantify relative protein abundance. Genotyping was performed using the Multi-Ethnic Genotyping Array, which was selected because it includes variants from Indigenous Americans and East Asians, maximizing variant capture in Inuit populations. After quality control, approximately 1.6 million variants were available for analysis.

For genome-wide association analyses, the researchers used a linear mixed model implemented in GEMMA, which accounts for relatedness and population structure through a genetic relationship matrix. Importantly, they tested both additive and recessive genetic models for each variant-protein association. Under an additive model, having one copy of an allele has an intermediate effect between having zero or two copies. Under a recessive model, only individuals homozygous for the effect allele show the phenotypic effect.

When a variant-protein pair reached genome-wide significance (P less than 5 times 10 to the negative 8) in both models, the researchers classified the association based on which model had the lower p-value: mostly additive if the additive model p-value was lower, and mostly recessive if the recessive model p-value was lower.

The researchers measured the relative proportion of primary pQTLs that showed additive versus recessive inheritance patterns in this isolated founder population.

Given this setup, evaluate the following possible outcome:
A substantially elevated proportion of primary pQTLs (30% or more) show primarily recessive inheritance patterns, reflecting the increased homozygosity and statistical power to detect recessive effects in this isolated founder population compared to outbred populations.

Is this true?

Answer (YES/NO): NO